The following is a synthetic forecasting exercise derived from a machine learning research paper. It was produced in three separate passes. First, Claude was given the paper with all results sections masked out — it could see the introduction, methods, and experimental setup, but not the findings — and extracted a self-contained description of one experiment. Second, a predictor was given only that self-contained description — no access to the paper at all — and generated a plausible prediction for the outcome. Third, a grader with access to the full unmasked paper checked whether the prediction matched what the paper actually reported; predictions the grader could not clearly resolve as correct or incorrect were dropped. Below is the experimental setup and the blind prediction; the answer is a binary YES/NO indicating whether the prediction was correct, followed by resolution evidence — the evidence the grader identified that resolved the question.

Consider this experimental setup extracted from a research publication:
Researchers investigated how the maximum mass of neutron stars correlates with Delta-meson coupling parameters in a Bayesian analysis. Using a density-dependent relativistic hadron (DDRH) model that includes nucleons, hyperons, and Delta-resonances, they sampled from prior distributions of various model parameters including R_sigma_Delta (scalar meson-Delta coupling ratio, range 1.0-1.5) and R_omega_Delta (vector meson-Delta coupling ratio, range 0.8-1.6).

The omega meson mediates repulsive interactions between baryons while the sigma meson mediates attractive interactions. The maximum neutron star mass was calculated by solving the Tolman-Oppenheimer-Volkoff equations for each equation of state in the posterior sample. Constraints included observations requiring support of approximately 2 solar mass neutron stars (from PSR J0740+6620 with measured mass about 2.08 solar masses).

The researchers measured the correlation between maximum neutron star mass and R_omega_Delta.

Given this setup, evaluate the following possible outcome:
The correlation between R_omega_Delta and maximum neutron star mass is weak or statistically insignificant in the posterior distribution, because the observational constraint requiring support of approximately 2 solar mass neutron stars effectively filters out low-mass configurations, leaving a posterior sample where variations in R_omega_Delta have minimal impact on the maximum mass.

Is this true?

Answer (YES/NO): YES